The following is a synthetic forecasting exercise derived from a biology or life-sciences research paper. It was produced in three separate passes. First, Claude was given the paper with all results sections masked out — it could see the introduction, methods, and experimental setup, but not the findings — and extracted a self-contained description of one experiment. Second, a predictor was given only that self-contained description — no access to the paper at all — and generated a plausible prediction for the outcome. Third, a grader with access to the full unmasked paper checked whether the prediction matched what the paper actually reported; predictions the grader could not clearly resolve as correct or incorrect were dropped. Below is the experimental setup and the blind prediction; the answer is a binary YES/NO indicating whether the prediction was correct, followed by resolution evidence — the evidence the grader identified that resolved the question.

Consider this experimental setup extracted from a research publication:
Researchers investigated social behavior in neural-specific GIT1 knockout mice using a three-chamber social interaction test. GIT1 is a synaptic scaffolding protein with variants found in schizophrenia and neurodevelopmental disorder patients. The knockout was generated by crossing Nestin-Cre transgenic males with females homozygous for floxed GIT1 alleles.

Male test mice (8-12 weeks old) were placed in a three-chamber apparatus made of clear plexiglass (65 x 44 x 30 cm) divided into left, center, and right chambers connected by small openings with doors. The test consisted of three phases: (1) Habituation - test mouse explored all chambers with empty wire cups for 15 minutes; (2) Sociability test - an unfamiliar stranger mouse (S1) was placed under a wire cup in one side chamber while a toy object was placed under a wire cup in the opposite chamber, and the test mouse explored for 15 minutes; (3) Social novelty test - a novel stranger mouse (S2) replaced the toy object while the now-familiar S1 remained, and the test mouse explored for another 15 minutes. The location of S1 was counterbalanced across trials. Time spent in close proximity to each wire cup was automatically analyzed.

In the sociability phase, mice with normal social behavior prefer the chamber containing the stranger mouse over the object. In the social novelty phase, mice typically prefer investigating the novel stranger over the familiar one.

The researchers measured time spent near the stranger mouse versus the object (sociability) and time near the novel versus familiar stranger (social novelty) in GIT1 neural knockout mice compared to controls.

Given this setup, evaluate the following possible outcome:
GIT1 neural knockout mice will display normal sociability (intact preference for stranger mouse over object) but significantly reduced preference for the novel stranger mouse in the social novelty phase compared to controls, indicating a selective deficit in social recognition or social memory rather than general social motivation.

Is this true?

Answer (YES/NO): NO